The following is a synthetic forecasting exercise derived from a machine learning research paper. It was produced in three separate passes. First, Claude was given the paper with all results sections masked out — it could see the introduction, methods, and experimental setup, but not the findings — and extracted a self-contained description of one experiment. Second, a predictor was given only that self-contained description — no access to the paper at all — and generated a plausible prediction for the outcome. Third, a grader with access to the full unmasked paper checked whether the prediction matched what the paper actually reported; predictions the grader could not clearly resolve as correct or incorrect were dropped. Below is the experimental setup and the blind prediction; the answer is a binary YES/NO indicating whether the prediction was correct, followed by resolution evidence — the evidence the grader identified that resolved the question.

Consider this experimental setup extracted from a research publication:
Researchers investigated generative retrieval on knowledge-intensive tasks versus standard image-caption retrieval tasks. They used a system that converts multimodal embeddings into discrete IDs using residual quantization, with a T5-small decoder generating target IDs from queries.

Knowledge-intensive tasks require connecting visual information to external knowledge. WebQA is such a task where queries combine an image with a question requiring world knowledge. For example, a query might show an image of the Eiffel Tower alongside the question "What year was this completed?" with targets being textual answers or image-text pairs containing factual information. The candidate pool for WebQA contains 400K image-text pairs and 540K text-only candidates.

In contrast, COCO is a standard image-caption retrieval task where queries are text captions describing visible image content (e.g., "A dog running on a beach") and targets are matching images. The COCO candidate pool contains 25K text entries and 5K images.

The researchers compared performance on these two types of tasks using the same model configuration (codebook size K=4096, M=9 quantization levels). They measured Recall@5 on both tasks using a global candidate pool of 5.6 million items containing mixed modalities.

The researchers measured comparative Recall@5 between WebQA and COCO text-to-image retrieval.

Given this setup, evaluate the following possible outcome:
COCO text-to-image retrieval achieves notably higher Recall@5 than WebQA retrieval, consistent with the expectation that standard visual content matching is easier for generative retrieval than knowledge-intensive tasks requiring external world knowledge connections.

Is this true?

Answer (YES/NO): YES